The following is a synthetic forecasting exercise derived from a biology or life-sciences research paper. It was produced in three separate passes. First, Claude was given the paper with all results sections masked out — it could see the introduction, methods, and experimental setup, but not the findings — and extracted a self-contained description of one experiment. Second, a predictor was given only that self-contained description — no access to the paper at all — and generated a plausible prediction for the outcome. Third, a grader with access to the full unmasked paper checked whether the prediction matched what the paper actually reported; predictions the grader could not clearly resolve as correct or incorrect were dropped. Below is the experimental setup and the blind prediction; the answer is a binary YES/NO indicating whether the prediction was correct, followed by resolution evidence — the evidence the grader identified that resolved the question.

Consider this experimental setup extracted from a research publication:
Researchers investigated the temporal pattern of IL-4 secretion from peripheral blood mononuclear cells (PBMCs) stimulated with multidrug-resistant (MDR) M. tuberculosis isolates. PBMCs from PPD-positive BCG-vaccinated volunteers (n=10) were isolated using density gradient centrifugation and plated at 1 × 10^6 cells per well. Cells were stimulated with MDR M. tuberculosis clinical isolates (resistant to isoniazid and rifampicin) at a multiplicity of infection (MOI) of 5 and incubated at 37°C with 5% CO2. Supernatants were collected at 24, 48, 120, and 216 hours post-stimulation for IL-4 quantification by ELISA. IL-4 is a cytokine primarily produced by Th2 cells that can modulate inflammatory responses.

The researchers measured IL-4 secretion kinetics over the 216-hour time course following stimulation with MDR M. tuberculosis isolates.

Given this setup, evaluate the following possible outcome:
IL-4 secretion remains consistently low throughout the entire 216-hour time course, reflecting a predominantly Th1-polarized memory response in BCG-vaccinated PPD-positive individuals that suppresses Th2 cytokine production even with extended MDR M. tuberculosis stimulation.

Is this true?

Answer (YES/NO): NO